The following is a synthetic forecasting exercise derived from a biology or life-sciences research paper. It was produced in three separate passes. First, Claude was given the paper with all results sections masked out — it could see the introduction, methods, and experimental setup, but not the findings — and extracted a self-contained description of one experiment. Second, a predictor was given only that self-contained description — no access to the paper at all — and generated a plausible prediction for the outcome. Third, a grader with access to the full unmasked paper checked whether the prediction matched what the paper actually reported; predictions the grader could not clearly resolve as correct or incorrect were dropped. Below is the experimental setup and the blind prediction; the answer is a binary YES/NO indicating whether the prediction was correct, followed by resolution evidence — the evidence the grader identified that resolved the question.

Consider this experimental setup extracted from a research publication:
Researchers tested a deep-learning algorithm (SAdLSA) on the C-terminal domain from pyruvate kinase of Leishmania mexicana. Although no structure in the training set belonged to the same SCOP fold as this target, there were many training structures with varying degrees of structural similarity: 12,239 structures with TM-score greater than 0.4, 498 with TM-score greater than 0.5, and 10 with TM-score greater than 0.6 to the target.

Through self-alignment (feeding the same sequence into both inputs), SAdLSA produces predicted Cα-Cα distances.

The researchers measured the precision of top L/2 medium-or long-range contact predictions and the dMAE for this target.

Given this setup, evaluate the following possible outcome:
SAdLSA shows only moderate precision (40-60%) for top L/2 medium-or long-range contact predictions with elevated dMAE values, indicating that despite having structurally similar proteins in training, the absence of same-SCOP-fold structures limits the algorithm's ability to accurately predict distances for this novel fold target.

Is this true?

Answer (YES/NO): NO